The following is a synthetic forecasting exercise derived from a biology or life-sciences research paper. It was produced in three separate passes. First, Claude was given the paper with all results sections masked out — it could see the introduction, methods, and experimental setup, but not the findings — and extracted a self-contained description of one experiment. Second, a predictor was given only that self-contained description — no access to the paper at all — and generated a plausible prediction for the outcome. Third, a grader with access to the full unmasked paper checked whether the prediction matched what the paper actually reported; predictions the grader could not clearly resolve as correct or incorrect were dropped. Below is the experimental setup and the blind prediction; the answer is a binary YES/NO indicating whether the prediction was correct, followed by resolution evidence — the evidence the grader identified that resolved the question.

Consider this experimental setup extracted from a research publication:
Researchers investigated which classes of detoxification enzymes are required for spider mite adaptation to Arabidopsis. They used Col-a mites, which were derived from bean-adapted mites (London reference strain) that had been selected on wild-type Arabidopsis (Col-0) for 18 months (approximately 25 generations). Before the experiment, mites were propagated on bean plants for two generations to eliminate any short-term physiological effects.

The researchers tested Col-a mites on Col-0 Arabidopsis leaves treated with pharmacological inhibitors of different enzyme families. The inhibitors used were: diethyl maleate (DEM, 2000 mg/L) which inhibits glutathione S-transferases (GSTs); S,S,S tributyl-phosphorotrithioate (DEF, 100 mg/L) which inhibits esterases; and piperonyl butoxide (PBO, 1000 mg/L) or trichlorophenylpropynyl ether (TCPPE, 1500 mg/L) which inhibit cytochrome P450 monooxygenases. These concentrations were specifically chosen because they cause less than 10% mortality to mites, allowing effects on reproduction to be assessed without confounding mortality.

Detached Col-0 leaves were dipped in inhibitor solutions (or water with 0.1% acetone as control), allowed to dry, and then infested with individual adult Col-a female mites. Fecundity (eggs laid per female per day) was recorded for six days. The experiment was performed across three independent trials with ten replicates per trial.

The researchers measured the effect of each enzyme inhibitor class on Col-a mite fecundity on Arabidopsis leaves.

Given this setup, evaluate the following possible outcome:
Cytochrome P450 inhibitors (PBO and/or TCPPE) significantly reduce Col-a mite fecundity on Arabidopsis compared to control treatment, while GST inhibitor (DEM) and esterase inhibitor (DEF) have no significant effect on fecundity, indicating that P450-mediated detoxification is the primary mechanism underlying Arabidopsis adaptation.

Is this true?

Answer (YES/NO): NO